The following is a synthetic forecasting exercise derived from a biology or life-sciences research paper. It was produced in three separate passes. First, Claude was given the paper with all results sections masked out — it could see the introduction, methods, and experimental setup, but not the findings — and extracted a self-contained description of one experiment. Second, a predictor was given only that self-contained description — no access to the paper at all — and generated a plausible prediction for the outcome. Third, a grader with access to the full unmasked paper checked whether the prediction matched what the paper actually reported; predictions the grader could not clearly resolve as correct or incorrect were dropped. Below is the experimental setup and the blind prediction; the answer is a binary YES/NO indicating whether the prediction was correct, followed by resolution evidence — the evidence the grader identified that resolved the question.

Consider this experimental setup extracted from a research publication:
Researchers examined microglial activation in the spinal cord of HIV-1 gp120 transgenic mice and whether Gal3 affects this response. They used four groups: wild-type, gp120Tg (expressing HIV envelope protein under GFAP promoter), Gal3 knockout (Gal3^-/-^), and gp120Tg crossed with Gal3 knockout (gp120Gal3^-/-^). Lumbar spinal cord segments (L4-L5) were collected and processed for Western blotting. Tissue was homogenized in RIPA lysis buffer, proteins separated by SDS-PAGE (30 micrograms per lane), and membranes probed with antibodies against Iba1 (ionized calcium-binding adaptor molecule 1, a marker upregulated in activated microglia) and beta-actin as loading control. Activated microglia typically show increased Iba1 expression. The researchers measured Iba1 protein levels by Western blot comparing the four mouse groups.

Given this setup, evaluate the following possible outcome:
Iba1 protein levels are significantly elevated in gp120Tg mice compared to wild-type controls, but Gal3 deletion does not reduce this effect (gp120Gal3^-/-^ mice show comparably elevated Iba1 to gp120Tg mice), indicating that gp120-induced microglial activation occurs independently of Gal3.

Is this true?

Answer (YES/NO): NO